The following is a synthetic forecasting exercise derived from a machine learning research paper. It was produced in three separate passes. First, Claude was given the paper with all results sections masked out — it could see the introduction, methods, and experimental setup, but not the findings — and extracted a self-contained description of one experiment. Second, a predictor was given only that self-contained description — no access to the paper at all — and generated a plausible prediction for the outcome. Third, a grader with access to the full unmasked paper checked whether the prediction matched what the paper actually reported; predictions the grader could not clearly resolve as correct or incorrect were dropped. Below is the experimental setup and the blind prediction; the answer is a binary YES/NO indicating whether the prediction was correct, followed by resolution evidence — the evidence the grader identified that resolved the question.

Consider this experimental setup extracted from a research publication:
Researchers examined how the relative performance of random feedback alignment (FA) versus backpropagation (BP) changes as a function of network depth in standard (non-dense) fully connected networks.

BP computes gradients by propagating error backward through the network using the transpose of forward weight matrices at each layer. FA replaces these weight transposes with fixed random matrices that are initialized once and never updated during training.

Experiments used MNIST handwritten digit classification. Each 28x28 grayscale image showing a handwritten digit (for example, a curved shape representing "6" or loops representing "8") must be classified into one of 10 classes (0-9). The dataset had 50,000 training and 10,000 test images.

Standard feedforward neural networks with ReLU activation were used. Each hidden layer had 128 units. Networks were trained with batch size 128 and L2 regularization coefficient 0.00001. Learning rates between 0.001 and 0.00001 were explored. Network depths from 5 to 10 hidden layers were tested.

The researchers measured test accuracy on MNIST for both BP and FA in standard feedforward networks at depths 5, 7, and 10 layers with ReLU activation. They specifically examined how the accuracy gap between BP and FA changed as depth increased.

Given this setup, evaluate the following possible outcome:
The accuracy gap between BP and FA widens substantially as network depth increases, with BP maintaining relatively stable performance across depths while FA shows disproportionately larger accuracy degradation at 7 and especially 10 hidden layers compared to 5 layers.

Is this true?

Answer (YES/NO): NO